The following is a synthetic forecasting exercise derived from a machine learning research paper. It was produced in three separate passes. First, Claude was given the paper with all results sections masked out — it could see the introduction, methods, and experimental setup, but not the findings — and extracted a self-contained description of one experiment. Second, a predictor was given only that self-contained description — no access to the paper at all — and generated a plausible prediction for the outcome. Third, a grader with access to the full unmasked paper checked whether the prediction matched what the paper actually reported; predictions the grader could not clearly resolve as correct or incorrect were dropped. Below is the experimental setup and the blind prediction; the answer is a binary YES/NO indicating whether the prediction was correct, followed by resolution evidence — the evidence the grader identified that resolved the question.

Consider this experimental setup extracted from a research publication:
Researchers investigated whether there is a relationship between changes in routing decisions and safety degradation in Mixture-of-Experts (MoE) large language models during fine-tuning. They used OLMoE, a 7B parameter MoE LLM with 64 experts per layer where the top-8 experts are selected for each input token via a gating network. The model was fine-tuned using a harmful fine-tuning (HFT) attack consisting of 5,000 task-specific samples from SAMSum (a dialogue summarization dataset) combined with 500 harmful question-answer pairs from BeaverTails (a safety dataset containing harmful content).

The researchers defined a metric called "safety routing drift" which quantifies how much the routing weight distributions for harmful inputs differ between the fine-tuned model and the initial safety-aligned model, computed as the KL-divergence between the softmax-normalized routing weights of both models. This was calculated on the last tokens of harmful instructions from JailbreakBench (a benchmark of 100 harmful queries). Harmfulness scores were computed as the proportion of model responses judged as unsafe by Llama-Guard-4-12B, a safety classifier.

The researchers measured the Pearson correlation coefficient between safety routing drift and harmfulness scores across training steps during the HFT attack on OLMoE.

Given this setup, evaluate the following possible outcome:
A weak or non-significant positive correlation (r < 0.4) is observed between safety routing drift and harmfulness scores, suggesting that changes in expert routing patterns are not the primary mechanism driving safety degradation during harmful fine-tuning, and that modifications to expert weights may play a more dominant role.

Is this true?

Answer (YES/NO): NO